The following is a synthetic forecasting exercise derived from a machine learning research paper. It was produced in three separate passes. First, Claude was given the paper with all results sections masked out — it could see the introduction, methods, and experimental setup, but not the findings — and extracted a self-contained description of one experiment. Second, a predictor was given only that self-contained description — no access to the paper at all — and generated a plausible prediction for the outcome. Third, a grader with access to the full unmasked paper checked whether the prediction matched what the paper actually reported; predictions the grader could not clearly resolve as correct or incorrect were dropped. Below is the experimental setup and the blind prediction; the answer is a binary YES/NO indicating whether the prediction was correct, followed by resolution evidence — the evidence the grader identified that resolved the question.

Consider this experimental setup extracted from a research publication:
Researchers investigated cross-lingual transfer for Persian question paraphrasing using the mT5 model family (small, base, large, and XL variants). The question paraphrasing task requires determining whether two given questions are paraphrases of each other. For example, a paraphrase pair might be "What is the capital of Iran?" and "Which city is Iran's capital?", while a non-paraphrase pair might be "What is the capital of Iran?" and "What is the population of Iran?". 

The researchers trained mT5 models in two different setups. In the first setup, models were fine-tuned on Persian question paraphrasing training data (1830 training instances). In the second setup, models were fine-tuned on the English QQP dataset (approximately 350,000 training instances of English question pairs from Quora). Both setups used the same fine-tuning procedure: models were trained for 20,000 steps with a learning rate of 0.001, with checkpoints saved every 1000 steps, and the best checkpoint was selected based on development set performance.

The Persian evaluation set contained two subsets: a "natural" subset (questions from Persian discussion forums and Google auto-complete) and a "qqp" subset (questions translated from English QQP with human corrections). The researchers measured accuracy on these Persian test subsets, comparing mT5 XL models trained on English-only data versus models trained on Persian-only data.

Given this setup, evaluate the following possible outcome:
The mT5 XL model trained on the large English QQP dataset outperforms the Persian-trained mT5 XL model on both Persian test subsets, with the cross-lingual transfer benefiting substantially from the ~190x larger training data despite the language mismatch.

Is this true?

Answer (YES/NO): YES